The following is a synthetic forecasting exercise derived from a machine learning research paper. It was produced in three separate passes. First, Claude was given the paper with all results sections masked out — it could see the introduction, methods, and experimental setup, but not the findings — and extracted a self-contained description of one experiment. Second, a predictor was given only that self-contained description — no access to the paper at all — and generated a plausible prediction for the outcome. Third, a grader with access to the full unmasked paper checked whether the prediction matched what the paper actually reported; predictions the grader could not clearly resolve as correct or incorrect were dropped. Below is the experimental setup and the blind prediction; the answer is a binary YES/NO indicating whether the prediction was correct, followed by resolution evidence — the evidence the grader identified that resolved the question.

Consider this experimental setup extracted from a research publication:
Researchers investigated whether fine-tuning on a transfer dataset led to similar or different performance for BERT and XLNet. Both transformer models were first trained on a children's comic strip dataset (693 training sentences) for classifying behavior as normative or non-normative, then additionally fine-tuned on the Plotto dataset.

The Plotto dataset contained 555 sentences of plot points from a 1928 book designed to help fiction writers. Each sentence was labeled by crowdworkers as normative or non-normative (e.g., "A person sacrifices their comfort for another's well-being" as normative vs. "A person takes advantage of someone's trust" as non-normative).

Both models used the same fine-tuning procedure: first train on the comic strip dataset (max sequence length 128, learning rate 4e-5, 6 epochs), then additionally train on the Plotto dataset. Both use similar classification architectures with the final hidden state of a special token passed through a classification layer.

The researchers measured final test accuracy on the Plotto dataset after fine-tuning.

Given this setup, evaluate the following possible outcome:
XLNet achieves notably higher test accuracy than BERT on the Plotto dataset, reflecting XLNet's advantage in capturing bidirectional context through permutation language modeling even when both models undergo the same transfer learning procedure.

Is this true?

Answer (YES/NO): NO